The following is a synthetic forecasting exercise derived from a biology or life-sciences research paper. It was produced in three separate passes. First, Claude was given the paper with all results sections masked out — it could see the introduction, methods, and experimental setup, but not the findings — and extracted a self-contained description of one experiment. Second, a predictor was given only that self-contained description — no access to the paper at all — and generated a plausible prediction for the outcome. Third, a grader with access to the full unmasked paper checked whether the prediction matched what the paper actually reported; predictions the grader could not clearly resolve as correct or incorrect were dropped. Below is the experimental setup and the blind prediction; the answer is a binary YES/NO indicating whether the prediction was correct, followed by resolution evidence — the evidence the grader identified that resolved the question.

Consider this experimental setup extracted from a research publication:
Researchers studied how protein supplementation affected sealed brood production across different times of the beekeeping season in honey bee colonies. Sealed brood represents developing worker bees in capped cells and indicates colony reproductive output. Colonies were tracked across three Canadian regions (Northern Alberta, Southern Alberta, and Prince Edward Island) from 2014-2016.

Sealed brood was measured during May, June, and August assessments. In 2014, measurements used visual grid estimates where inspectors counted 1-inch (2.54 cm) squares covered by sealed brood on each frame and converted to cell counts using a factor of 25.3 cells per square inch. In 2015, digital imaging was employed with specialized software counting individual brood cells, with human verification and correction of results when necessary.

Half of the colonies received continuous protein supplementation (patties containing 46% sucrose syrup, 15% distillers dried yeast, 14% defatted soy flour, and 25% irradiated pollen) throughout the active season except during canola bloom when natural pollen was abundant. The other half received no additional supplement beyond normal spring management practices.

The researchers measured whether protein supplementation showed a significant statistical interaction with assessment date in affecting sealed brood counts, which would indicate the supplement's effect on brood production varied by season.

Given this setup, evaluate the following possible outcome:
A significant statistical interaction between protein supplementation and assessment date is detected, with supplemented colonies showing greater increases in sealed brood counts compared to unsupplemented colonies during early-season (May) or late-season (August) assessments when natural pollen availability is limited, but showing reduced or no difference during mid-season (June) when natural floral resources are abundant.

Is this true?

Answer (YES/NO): NO